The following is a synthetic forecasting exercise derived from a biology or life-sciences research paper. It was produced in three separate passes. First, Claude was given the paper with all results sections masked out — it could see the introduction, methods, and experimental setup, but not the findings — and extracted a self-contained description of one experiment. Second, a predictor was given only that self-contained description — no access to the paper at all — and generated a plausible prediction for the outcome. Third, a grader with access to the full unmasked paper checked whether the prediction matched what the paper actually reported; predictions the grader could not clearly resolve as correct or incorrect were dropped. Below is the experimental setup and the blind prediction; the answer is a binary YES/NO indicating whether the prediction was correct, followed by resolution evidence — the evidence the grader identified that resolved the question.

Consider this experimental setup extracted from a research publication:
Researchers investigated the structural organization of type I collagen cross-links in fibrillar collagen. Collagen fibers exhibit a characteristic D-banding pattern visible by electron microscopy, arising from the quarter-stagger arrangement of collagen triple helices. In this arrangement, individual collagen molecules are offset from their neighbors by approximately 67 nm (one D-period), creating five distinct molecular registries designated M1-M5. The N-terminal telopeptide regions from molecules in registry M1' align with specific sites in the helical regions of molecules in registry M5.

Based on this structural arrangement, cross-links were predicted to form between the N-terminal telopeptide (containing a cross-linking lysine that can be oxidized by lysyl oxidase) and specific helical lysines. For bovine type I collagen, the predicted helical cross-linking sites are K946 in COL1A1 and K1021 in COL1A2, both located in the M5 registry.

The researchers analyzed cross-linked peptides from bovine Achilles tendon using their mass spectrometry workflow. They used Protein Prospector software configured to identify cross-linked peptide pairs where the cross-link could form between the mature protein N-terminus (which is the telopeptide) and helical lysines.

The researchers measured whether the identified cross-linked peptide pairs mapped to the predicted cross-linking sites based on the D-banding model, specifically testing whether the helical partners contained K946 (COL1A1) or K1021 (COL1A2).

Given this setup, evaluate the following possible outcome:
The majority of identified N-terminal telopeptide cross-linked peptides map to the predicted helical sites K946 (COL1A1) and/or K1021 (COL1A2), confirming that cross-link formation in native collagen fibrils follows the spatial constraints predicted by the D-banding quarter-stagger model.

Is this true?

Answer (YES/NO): YES